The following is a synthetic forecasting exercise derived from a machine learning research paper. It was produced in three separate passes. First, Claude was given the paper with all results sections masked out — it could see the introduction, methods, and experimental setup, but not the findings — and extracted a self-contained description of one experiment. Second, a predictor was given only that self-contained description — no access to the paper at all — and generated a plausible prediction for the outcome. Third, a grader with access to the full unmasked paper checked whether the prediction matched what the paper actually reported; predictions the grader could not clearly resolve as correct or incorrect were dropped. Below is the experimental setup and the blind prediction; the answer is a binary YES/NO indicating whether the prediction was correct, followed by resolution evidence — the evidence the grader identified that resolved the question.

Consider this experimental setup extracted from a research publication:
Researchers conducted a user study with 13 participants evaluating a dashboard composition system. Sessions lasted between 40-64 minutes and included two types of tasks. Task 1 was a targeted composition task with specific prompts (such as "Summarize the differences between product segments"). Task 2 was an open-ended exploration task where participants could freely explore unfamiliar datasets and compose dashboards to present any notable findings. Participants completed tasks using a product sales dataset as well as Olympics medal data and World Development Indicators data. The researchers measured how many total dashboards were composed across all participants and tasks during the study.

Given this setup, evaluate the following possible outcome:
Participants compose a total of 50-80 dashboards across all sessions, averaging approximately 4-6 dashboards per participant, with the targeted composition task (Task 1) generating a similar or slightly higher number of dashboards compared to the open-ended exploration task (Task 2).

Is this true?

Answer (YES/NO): NO